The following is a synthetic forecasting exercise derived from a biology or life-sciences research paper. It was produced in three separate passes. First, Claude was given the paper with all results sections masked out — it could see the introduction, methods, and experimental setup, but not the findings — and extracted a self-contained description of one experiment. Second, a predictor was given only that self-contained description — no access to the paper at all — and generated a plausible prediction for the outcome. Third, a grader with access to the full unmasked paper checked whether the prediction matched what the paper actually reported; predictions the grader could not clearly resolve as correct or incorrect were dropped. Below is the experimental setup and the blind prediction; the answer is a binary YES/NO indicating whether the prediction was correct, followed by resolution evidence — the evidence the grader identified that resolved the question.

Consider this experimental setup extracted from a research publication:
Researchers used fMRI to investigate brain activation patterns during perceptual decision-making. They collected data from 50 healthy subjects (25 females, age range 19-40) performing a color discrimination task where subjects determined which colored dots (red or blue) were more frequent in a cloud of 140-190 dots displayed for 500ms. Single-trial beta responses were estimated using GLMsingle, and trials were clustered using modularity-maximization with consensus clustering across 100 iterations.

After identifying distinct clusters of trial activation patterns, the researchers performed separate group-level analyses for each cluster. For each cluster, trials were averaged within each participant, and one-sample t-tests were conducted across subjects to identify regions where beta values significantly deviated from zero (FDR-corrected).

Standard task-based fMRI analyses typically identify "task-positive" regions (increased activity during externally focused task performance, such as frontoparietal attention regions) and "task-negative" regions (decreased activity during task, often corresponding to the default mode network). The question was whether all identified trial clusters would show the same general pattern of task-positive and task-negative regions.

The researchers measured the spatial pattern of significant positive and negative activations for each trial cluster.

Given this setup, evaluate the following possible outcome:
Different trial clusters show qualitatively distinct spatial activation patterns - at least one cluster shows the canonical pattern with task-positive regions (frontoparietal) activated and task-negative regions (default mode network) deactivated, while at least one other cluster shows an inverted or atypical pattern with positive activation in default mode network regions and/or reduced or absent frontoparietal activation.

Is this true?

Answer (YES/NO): YES